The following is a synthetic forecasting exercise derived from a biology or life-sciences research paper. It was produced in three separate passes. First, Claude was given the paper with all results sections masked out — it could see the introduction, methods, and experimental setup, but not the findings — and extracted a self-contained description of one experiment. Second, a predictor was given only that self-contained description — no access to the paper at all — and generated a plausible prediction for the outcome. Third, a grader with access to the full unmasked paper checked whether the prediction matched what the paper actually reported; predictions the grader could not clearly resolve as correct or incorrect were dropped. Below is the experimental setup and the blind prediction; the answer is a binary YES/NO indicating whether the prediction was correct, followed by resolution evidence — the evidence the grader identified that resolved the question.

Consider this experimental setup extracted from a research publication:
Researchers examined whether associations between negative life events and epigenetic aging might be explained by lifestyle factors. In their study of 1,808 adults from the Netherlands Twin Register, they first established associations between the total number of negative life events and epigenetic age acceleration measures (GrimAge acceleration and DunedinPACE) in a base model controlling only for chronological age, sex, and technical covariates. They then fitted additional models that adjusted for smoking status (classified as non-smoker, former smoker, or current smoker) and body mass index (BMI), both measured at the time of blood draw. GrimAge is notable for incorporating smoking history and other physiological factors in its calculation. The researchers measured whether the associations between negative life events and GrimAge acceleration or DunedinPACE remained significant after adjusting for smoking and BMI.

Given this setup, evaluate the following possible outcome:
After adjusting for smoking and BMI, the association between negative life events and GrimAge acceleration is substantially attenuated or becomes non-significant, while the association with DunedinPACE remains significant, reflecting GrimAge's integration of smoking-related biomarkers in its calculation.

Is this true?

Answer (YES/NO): NO